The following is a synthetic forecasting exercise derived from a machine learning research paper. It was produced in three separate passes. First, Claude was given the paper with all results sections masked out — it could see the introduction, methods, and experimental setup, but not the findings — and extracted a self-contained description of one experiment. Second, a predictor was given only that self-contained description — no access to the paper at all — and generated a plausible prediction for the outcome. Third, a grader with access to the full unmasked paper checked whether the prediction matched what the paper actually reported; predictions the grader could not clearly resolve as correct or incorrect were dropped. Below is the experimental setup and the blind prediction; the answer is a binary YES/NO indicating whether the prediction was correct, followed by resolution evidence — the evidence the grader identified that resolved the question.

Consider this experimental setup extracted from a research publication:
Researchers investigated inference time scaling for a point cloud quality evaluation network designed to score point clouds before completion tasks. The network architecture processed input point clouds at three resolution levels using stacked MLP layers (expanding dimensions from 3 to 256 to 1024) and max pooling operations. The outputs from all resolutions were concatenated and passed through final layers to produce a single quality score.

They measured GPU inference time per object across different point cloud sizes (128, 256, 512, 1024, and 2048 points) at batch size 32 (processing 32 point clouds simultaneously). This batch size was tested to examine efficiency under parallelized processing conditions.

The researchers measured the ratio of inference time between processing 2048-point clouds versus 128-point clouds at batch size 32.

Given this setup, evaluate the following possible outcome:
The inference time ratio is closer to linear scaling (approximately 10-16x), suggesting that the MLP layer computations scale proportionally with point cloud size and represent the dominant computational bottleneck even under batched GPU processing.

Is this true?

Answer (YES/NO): NO